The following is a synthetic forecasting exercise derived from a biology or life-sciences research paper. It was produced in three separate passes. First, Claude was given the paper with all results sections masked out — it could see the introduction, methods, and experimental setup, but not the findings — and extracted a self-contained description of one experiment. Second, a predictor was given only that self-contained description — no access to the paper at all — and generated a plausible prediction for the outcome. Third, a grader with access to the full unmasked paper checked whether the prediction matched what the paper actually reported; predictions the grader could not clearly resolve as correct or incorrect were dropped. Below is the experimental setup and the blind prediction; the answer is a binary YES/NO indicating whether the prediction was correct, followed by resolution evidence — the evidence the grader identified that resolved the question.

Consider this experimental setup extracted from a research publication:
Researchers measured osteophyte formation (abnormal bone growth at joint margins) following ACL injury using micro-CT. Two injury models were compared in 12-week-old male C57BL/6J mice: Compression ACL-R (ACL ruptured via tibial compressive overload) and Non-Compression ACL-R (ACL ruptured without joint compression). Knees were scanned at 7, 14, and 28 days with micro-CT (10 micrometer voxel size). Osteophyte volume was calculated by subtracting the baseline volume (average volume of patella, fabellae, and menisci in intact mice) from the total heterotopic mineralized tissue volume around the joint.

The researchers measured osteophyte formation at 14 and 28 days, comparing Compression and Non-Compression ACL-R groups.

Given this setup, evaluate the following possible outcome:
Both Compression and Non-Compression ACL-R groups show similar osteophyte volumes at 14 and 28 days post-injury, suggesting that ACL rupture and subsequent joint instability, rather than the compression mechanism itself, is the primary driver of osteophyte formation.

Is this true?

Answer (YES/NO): YES